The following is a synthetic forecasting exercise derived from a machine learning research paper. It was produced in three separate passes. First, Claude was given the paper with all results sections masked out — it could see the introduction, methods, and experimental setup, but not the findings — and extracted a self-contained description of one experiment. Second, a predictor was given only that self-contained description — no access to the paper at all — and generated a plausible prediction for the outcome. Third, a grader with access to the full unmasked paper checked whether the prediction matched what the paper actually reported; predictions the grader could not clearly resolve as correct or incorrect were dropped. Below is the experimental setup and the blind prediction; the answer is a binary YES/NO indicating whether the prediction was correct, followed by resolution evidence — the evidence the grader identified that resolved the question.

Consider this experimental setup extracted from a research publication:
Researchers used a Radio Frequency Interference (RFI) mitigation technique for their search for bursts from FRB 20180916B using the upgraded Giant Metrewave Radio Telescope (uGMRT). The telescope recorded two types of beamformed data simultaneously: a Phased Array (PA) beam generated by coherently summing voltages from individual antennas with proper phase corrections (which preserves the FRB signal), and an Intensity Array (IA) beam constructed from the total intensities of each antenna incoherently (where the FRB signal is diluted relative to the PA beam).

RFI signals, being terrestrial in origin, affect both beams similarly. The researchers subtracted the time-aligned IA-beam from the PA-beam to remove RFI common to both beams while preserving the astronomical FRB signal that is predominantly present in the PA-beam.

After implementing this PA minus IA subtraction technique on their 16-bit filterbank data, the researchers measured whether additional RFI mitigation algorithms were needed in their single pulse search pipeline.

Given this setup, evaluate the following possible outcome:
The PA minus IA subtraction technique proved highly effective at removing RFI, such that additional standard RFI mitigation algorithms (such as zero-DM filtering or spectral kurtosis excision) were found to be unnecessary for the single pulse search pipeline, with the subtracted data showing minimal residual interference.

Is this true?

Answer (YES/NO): YES